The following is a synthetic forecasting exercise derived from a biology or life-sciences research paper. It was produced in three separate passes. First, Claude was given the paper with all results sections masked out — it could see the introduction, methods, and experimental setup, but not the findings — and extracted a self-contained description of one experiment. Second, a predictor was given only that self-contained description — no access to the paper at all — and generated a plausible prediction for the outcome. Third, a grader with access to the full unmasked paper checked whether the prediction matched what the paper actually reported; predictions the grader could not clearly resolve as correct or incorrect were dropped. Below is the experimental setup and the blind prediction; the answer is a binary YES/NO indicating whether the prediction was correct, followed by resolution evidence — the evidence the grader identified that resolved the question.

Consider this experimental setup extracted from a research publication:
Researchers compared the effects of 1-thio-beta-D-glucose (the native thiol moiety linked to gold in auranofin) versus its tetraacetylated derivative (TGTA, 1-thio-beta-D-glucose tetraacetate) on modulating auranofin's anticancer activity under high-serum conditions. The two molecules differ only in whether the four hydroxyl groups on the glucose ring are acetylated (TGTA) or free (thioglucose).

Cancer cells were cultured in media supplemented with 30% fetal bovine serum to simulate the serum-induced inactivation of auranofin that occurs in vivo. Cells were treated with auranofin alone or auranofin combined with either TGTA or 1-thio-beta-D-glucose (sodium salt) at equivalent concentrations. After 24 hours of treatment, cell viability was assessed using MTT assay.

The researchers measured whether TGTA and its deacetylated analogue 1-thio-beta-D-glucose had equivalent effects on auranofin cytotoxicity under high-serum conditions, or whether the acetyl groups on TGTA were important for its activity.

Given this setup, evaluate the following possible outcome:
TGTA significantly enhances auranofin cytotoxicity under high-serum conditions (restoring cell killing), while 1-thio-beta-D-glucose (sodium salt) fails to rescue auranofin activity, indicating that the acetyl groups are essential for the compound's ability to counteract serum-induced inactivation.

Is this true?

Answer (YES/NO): YES